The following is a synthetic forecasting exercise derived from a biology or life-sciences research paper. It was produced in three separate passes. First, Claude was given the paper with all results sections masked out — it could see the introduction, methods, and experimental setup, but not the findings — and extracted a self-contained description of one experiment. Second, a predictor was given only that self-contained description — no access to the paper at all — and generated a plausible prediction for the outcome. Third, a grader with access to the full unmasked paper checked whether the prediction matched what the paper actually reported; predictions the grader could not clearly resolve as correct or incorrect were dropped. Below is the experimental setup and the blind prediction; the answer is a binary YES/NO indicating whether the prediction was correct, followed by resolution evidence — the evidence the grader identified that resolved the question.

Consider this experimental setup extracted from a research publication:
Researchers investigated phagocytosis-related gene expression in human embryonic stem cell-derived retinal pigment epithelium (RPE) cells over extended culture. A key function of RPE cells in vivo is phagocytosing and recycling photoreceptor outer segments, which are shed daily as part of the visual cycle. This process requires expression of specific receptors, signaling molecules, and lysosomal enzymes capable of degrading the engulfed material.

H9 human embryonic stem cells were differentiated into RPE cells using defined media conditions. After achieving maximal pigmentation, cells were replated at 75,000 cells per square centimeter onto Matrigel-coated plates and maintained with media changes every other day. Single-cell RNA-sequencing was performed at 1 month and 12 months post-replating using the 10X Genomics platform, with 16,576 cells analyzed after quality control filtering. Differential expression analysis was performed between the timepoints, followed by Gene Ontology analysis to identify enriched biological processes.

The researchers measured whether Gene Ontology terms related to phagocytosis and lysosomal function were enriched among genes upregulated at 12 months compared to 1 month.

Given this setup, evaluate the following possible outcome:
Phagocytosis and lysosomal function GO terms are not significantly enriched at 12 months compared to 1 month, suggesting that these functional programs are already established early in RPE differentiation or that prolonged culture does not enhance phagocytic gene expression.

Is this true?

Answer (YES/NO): YES